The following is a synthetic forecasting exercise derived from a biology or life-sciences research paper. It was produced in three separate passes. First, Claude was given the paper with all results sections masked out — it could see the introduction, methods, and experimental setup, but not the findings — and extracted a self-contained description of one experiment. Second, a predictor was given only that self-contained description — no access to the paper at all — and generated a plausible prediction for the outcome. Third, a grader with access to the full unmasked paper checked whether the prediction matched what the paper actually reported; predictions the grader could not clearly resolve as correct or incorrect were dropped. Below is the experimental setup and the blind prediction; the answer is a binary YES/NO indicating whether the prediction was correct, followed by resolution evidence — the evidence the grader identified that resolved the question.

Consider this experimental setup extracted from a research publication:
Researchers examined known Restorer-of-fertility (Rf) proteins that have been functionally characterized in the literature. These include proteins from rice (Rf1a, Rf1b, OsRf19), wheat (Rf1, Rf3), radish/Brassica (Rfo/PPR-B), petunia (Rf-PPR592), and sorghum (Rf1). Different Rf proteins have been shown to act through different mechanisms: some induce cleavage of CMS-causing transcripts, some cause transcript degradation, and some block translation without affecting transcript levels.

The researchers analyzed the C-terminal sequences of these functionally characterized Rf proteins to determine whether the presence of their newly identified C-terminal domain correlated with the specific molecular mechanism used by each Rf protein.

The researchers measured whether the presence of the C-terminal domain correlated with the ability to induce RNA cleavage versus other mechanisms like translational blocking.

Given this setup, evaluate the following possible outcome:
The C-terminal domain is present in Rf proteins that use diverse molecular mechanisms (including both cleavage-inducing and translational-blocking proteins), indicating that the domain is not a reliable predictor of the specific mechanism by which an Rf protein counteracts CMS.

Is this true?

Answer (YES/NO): NO